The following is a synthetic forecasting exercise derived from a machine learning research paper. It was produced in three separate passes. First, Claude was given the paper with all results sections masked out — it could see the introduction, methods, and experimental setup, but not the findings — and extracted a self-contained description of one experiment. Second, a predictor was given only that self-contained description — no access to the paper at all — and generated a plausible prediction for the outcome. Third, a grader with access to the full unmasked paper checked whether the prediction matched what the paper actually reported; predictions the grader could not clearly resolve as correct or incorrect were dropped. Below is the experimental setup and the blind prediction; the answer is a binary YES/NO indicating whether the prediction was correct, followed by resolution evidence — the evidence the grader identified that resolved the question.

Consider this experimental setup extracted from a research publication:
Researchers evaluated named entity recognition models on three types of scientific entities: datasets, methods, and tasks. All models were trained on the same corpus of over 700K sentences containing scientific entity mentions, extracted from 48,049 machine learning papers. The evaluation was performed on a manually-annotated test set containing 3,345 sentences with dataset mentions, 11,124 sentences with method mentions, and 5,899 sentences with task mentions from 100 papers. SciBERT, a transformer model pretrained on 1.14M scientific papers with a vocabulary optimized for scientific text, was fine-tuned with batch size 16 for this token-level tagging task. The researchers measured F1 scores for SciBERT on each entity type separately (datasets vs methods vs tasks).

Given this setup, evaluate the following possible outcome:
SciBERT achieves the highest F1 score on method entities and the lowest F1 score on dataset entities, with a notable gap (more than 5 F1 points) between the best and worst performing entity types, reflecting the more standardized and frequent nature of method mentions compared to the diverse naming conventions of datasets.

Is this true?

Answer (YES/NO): NO